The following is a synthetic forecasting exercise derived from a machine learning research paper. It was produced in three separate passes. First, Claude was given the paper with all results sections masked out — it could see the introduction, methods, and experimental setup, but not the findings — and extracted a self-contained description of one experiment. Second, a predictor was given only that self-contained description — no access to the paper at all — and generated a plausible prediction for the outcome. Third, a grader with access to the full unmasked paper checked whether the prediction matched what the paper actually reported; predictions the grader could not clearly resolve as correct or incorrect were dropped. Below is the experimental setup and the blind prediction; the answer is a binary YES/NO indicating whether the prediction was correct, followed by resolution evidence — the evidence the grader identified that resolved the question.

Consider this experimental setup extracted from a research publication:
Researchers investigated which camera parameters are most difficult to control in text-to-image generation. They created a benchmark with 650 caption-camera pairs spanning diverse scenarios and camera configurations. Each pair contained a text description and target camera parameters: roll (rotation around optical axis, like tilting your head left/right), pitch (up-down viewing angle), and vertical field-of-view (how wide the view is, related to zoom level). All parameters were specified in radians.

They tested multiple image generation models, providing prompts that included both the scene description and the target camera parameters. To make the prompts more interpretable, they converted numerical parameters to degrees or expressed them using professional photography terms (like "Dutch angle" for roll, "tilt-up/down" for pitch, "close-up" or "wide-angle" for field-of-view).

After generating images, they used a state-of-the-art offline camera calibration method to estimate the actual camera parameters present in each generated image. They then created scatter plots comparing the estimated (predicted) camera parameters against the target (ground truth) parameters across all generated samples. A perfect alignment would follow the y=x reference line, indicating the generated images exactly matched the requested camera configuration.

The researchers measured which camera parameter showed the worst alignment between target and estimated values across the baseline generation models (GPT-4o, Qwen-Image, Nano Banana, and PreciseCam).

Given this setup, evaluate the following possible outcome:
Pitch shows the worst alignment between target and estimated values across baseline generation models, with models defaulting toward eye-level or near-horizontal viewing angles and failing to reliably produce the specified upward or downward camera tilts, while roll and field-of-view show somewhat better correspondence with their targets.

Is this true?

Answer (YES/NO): NO